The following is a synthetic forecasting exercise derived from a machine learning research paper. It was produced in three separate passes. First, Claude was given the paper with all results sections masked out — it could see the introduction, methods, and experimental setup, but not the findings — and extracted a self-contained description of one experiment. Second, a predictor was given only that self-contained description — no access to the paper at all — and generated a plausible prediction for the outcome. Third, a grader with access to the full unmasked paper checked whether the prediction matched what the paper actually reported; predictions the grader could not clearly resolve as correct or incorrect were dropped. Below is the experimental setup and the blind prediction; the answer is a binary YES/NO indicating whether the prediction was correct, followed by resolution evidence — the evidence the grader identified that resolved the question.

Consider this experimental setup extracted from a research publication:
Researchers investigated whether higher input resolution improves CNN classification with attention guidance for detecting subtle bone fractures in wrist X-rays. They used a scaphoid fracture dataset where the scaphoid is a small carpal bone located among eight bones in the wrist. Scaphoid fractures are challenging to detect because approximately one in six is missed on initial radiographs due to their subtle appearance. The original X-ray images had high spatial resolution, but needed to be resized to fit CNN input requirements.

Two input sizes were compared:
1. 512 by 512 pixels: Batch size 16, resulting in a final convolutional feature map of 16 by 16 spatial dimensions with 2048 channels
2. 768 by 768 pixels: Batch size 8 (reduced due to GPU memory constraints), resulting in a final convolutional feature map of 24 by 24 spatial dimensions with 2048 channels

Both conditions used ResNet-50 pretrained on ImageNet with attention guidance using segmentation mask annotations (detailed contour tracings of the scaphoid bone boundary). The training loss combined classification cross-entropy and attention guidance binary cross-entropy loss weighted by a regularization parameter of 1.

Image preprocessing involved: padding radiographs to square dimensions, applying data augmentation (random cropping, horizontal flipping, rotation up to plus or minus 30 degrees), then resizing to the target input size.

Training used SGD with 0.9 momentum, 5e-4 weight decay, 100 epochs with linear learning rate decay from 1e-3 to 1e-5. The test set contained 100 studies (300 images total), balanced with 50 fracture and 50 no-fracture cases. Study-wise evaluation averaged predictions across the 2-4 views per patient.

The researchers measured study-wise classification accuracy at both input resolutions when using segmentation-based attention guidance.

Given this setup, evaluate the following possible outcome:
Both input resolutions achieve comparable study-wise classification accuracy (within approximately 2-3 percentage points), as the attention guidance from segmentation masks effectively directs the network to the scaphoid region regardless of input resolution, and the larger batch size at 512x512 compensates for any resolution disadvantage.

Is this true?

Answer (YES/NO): YES